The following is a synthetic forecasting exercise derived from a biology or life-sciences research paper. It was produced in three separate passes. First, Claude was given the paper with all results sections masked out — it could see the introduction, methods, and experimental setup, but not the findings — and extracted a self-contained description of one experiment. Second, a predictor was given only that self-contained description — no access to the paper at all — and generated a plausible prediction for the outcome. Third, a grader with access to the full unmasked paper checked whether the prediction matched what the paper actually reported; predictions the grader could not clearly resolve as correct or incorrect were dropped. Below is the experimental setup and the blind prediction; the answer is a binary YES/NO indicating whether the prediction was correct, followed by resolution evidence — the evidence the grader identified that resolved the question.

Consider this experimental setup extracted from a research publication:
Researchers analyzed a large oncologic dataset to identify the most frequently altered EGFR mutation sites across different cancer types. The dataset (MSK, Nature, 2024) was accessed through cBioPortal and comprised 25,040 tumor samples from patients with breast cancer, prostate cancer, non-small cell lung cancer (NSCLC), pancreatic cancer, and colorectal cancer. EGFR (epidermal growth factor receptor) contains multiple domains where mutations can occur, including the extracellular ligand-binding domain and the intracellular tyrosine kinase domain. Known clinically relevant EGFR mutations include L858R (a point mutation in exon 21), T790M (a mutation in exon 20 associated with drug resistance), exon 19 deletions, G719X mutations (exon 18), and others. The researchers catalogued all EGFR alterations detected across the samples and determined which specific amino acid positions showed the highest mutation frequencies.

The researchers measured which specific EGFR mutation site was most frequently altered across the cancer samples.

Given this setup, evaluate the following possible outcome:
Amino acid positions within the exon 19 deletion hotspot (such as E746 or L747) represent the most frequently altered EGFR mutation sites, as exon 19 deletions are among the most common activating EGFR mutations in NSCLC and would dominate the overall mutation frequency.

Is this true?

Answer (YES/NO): NO